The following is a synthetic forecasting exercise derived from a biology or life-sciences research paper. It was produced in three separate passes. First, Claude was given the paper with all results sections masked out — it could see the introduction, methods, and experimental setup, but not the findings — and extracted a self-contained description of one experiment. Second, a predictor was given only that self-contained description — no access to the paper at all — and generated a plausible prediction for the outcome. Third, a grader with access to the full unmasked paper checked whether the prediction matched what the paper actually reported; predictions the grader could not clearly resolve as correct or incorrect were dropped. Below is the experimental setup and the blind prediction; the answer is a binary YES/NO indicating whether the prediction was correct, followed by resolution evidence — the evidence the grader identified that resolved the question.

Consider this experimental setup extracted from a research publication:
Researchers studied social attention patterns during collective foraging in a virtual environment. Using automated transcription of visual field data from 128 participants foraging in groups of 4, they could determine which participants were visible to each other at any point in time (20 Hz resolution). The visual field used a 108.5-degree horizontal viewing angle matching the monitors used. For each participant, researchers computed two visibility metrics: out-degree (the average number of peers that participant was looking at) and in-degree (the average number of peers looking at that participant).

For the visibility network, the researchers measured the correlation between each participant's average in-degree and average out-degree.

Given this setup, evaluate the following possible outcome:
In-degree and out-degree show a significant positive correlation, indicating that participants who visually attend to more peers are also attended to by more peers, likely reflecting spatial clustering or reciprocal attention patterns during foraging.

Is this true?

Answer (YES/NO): NO